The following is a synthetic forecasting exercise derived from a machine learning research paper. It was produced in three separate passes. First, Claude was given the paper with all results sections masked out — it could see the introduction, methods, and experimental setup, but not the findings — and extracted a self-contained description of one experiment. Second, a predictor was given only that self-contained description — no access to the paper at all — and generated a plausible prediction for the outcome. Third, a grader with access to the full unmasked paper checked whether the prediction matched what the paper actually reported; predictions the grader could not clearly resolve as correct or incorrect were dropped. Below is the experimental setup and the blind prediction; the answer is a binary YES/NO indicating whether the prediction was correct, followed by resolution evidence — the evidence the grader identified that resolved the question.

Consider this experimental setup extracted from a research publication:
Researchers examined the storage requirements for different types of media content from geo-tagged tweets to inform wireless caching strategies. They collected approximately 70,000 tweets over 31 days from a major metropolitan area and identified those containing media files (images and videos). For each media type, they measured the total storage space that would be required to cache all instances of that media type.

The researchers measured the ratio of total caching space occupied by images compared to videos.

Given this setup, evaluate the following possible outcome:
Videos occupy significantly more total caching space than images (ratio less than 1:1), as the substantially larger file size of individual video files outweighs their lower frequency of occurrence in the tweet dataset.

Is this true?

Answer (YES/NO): NO